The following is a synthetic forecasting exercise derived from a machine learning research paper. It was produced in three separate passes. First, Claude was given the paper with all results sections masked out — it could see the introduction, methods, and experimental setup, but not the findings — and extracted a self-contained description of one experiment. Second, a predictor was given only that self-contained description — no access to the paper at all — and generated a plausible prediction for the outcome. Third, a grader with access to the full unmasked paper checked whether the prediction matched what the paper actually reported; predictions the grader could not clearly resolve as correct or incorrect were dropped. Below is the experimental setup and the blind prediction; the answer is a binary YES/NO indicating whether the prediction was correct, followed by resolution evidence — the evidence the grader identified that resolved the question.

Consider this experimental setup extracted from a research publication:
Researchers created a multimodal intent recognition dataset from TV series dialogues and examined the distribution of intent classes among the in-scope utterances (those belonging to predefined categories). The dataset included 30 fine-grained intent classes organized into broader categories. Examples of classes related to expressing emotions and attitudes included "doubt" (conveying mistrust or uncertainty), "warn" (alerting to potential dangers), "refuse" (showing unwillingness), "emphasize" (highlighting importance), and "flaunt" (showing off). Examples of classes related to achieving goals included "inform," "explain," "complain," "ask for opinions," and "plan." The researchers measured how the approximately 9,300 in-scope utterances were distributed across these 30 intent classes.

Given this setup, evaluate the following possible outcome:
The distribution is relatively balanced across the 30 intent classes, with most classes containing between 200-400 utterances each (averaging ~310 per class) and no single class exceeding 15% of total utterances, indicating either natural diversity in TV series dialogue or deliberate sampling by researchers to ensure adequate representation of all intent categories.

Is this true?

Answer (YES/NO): NO